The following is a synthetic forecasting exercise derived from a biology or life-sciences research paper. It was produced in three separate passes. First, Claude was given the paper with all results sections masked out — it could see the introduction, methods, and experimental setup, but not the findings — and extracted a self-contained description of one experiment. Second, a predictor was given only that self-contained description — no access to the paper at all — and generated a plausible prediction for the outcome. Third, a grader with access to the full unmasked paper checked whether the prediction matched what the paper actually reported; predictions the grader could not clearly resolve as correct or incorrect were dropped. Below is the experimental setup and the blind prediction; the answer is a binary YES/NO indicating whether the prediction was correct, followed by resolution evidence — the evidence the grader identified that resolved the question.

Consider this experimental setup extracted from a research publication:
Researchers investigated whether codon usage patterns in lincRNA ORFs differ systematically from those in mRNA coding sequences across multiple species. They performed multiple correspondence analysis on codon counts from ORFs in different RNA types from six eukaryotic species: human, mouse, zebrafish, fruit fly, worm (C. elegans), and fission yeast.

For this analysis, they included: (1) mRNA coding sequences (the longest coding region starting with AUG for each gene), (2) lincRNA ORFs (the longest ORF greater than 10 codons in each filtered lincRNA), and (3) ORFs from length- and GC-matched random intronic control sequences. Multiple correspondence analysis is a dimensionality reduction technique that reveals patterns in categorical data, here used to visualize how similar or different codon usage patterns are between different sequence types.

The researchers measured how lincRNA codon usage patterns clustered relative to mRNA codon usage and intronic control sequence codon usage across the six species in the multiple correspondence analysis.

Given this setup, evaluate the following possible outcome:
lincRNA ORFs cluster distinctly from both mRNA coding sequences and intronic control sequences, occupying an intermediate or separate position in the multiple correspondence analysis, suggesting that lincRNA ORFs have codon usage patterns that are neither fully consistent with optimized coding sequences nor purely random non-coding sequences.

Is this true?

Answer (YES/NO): YES